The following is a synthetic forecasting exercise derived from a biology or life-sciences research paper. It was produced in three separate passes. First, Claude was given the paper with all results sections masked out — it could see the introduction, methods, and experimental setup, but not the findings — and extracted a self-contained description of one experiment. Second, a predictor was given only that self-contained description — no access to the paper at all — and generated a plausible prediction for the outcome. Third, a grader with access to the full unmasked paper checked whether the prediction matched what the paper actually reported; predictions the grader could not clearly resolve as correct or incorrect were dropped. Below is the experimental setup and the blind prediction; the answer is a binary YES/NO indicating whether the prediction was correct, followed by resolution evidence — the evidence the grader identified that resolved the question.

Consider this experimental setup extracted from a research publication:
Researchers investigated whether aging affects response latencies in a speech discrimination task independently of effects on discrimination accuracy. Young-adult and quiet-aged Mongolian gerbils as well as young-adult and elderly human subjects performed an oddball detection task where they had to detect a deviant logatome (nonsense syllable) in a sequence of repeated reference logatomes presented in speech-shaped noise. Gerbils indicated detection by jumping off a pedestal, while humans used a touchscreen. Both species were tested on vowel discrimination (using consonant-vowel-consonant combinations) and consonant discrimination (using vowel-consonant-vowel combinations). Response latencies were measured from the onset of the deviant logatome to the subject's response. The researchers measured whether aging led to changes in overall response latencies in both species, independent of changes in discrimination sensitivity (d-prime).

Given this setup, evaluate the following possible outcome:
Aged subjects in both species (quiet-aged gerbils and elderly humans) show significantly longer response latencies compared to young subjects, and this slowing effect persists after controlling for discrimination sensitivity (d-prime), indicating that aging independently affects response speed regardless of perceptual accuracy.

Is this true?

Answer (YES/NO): YES